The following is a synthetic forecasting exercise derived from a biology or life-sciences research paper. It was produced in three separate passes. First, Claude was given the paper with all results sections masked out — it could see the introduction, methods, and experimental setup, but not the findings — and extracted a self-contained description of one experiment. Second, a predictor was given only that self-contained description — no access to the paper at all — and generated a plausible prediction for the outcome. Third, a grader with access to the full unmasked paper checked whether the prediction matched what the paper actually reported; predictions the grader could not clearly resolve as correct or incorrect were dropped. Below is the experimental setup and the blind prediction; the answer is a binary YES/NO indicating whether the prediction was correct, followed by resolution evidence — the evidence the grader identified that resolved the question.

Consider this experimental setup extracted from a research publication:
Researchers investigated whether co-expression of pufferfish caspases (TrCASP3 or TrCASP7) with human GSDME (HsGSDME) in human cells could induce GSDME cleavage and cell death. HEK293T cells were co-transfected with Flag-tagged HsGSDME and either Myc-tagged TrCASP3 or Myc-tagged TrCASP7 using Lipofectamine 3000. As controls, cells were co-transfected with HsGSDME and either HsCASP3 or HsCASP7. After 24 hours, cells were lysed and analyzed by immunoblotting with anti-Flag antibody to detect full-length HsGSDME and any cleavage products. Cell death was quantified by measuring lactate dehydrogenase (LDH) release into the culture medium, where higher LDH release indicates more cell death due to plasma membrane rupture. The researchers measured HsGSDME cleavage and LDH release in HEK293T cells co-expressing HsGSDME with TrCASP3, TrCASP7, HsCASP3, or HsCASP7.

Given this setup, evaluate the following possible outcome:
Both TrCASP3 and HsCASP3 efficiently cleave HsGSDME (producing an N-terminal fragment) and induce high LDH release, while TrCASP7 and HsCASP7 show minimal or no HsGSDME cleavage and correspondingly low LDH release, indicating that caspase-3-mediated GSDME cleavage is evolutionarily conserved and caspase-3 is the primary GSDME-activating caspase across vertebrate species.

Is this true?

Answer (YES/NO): NO